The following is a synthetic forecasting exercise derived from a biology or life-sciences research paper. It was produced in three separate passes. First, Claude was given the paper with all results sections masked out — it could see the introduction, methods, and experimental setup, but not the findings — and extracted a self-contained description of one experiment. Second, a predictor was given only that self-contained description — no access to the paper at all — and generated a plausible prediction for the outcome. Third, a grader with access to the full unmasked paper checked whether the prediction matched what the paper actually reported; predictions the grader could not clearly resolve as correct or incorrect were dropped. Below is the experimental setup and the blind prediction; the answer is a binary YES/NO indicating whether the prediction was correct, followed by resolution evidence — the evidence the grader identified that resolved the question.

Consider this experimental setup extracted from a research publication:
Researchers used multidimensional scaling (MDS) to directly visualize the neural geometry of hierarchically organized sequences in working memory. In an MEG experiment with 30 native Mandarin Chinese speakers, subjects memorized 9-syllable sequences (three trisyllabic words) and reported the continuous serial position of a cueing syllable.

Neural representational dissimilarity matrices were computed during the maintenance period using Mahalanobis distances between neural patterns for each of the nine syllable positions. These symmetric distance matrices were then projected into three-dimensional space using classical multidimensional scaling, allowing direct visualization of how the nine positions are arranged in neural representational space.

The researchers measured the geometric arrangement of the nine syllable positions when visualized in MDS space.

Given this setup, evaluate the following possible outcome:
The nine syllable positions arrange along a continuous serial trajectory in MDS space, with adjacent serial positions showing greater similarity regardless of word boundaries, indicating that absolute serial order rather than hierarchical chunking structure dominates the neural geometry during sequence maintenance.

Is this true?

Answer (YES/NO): NO